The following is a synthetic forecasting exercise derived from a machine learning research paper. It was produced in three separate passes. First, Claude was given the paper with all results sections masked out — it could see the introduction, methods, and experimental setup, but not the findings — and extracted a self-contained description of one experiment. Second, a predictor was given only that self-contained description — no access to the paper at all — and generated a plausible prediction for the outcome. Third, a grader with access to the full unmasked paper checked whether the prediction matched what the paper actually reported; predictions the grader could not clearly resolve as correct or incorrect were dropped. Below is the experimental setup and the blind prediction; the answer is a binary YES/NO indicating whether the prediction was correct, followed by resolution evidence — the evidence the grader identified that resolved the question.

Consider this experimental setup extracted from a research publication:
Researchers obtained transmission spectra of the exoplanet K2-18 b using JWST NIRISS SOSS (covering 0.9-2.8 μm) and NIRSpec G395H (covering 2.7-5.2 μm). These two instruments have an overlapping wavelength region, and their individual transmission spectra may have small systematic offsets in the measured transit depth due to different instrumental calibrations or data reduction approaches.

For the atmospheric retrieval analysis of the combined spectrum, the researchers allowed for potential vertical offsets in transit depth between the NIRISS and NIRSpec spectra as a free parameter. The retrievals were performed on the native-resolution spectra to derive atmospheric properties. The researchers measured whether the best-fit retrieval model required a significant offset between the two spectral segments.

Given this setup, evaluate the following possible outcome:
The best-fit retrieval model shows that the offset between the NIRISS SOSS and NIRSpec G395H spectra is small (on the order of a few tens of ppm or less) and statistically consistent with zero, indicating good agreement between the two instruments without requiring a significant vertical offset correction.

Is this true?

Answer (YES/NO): NO